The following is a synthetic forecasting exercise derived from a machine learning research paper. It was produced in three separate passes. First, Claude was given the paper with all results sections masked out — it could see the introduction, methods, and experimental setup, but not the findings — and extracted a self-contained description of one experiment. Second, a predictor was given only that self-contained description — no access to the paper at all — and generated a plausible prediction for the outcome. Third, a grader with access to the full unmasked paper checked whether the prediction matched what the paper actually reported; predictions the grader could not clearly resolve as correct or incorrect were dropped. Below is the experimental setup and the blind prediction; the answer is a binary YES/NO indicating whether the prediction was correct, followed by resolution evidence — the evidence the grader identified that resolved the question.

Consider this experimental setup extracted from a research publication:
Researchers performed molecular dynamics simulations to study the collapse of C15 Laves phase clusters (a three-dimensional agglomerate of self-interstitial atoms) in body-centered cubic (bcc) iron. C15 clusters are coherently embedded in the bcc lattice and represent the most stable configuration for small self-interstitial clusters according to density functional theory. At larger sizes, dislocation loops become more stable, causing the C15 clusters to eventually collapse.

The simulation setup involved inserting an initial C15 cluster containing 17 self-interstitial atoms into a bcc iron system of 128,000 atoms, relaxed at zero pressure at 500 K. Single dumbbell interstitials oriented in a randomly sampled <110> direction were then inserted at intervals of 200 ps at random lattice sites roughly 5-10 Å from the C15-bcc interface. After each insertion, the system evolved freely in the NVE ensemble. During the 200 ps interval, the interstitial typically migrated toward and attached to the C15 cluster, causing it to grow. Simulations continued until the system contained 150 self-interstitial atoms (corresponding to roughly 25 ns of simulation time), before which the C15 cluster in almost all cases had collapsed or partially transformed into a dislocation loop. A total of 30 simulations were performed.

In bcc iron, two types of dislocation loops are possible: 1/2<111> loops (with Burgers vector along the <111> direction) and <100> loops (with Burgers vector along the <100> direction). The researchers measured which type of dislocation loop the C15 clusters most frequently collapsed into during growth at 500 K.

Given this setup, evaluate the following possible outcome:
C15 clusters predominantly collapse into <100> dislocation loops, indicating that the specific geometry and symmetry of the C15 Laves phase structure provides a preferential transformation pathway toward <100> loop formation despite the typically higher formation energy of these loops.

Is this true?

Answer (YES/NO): NO